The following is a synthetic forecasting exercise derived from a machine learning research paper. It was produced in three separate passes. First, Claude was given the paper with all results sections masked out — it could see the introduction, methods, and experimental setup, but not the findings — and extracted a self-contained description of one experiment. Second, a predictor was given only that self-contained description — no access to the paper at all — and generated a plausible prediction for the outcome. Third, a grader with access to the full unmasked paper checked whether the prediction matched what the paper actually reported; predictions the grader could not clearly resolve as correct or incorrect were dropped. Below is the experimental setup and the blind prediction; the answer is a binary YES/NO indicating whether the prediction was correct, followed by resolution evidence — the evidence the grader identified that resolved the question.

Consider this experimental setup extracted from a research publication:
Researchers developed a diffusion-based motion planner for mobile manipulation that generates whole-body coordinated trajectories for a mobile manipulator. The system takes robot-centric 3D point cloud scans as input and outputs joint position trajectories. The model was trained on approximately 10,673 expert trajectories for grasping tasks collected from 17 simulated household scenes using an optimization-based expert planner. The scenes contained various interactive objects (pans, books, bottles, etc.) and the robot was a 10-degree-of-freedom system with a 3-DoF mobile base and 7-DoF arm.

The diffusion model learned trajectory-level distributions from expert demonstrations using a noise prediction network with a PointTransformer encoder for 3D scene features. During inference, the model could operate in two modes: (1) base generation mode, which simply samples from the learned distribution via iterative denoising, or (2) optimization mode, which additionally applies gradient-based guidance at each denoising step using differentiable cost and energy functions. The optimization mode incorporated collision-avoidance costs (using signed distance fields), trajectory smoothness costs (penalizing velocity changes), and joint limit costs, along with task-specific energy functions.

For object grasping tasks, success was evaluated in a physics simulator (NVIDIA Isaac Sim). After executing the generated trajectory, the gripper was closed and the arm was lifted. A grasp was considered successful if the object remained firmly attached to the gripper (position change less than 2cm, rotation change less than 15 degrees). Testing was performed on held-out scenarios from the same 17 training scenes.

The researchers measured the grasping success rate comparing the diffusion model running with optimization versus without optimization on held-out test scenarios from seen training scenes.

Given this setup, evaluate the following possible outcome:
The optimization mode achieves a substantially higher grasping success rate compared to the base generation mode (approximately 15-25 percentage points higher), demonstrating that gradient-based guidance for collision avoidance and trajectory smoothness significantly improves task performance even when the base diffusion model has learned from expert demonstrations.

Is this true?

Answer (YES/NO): NO